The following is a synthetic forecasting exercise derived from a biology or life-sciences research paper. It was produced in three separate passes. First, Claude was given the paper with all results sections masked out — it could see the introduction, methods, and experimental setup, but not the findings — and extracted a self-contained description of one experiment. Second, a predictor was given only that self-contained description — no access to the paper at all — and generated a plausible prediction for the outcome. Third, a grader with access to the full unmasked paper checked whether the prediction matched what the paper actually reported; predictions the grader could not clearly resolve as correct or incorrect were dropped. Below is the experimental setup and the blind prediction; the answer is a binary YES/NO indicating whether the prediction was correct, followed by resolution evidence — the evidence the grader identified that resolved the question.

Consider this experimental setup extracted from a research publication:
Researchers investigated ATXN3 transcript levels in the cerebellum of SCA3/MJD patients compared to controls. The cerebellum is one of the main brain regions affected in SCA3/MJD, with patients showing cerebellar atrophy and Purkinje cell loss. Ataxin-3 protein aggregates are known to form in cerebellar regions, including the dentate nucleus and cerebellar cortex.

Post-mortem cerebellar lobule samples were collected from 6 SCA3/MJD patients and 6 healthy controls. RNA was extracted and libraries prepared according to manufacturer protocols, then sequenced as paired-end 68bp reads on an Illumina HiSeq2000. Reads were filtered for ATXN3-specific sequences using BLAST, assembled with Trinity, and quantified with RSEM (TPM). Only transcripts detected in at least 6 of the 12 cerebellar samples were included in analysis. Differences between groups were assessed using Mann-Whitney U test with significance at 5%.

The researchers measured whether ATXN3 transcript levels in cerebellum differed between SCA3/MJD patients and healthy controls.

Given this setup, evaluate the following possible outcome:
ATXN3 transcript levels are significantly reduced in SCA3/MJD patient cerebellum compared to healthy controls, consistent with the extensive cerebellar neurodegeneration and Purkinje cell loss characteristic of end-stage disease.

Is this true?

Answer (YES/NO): NO